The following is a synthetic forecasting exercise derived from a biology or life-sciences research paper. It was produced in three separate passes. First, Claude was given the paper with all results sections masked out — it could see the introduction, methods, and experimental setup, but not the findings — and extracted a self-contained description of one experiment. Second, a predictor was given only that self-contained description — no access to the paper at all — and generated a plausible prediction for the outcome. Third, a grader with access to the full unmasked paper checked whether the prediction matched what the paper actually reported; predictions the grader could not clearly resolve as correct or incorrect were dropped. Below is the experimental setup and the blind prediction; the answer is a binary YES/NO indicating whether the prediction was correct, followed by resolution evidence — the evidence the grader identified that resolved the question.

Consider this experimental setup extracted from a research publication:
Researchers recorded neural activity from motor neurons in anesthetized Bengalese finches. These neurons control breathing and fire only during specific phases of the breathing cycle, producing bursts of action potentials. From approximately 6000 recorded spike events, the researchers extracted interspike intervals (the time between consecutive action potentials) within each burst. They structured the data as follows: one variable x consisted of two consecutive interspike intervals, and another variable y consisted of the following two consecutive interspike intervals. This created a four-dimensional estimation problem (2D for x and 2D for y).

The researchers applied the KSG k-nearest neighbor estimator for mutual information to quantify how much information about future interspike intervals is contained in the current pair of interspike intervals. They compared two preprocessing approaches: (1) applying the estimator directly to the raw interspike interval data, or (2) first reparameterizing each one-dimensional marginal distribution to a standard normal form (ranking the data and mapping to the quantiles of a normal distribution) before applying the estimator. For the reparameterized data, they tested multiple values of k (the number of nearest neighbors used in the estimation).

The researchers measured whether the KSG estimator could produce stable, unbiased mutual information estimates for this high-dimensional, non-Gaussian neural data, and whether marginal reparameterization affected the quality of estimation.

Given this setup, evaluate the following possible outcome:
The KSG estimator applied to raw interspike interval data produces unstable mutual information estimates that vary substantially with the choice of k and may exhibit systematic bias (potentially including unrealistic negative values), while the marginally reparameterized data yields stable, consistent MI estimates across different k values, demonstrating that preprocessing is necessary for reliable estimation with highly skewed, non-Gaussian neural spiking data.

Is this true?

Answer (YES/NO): YES